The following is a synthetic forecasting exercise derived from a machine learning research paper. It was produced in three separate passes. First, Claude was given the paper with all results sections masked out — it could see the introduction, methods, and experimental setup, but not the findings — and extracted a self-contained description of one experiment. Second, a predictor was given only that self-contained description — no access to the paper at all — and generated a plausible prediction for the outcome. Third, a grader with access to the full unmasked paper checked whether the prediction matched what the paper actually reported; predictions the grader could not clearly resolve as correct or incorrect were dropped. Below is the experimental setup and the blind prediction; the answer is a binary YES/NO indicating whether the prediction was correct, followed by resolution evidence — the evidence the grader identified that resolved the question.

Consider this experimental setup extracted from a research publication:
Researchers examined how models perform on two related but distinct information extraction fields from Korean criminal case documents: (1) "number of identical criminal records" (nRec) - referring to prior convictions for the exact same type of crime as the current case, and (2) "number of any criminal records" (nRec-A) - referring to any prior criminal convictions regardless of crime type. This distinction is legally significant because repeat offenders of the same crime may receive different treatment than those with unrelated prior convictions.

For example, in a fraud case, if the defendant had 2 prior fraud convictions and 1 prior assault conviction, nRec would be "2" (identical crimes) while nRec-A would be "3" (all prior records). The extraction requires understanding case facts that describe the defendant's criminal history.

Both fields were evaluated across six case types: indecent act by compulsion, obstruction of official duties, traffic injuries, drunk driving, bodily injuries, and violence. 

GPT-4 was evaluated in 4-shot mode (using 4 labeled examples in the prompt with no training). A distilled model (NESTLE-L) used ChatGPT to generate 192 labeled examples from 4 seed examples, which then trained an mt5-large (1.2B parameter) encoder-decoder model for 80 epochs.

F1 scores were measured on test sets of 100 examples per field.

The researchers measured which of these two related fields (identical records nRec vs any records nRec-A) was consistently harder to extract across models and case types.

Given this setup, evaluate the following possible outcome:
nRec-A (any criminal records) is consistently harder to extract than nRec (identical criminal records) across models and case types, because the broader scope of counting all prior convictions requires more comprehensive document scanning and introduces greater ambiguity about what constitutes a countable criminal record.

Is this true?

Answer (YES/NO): NO